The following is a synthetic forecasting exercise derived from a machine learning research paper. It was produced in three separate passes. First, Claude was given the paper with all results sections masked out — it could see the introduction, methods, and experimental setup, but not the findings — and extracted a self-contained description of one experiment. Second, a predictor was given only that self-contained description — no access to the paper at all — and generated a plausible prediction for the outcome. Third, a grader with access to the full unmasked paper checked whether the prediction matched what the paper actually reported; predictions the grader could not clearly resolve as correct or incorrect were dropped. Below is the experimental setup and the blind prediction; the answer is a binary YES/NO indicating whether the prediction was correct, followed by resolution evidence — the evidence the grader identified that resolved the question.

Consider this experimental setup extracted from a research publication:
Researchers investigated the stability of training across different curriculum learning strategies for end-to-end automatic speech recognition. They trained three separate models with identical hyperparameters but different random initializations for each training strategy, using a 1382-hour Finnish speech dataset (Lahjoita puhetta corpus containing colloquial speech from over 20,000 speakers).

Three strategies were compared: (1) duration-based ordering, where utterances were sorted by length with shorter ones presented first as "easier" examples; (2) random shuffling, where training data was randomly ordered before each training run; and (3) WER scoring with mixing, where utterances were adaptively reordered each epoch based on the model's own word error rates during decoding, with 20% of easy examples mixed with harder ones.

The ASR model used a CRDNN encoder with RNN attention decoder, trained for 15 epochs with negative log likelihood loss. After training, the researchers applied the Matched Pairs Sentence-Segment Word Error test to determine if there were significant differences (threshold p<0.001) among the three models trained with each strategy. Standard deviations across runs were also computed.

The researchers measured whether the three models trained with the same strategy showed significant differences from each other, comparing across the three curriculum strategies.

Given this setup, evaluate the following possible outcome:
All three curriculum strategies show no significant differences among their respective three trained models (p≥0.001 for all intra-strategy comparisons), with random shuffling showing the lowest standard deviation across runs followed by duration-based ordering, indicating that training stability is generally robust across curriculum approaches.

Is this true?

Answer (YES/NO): NO